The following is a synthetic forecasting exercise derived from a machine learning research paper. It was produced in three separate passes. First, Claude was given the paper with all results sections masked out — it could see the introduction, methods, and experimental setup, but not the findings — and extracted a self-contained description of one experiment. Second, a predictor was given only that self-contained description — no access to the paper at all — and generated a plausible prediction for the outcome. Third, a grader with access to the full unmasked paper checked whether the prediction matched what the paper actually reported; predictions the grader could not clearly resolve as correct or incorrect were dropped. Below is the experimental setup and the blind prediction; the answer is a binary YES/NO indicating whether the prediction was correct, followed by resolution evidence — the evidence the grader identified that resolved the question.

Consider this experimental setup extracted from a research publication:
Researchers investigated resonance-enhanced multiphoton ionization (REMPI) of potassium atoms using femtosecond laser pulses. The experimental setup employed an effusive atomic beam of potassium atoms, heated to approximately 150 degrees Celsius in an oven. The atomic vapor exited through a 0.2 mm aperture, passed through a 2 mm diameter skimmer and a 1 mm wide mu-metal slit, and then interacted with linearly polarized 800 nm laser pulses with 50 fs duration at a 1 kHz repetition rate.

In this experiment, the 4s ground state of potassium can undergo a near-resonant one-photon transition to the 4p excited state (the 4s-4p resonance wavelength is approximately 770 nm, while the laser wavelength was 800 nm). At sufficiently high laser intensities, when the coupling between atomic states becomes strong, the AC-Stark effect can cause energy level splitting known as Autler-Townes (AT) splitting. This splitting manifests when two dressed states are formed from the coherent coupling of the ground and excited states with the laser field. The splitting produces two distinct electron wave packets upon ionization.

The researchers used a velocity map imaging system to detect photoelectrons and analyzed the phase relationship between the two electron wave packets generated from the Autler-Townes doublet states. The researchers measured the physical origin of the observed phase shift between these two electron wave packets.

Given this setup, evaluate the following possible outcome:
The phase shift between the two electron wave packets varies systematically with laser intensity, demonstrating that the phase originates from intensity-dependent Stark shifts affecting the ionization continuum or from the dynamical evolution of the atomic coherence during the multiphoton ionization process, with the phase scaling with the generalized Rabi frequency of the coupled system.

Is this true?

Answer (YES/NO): NO